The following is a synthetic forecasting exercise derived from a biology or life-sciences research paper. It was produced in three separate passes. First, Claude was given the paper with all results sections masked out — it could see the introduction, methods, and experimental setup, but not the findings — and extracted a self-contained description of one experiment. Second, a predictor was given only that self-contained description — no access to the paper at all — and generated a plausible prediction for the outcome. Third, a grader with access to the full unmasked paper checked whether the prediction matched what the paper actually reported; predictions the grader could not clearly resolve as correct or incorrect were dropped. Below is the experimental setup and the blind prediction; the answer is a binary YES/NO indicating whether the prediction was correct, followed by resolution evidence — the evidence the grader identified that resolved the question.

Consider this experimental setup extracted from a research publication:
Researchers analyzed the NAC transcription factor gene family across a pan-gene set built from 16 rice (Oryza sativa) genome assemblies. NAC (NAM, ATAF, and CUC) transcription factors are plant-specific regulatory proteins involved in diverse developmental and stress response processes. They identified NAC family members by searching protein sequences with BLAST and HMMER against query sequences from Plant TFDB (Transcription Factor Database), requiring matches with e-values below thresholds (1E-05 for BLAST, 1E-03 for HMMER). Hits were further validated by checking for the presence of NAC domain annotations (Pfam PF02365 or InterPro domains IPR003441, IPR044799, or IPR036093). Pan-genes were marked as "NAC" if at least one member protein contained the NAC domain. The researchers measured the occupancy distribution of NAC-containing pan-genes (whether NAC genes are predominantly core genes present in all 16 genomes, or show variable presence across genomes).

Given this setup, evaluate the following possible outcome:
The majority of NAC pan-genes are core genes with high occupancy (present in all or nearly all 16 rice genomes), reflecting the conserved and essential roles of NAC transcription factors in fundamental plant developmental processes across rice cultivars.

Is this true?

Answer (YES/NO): YES